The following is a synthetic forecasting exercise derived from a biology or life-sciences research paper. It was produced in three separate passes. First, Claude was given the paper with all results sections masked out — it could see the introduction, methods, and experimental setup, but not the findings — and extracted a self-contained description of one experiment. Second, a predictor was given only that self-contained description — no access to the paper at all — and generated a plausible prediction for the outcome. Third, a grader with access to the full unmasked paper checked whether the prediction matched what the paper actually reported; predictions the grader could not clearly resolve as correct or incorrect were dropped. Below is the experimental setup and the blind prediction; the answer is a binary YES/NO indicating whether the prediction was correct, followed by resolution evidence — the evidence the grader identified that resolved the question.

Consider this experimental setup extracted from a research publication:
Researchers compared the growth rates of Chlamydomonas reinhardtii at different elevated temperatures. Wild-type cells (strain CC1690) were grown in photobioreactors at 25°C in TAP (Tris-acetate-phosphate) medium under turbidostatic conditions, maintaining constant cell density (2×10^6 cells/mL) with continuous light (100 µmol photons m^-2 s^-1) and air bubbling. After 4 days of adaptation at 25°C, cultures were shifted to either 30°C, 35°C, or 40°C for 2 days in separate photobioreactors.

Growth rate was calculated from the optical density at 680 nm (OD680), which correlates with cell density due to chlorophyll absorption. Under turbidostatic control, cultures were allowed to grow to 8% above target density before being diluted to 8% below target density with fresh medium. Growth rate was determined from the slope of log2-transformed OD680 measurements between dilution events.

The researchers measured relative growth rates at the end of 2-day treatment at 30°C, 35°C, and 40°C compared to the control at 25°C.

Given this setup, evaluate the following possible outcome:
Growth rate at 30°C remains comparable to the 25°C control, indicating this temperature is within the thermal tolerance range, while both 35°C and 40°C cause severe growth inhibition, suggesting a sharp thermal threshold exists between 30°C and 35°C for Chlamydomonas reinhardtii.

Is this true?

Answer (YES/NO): NO